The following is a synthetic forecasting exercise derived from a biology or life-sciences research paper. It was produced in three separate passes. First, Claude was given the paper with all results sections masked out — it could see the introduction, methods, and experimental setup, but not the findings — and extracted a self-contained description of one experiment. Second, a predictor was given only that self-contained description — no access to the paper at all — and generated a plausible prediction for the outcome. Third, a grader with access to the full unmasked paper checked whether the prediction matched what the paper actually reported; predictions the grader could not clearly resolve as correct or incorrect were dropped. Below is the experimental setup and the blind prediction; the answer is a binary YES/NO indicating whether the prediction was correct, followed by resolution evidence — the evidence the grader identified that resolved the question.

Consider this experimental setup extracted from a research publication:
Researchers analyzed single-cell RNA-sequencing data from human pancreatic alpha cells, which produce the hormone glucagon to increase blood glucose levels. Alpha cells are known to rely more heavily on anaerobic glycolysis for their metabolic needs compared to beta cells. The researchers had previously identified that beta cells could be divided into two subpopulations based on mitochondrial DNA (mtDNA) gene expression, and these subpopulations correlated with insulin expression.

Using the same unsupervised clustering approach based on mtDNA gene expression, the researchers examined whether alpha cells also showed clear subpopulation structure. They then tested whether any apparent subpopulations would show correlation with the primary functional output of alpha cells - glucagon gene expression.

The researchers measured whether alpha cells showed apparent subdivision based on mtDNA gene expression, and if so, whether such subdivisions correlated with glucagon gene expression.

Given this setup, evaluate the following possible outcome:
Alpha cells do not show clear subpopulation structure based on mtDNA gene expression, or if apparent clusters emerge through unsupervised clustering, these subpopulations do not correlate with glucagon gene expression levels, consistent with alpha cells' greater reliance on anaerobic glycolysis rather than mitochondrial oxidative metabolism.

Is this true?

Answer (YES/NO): YES